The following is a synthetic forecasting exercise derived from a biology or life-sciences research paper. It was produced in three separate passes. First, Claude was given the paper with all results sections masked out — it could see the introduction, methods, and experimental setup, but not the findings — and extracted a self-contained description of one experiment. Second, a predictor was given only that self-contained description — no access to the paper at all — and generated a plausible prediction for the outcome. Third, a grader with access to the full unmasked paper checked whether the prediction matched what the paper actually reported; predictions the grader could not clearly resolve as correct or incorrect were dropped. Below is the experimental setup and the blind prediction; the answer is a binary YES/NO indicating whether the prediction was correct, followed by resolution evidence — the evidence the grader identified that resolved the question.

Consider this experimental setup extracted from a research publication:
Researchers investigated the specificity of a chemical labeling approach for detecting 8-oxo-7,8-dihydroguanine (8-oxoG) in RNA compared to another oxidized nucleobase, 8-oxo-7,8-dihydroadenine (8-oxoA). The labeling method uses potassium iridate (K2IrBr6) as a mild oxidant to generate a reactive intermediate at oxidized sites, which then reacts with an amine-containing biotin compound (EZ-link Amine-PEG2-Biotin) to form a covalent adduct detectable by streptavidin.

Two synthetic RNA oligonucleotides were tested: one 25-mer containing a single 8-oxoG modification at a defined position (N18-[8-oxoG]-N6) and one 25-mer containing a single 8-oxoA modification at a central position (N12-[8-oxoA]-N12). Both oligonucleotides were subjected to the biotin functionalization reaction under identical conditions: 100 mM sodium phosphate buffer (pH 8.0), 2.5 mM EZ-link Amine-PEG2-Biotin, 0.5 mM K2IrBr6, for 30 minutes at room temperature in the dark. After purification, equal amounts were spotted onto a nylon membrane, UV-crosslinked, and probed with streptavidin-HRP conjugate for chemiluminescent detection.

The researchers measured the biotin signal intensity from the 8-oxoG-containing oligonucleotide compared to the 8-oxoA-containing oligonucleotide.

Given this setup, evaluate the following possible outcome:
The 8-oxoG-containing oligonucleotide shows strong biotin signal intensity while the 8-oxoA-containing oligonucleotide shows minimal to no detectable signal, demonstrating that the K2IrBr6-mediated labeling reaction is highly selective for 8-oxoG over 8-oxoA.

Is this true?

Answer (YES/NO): NO